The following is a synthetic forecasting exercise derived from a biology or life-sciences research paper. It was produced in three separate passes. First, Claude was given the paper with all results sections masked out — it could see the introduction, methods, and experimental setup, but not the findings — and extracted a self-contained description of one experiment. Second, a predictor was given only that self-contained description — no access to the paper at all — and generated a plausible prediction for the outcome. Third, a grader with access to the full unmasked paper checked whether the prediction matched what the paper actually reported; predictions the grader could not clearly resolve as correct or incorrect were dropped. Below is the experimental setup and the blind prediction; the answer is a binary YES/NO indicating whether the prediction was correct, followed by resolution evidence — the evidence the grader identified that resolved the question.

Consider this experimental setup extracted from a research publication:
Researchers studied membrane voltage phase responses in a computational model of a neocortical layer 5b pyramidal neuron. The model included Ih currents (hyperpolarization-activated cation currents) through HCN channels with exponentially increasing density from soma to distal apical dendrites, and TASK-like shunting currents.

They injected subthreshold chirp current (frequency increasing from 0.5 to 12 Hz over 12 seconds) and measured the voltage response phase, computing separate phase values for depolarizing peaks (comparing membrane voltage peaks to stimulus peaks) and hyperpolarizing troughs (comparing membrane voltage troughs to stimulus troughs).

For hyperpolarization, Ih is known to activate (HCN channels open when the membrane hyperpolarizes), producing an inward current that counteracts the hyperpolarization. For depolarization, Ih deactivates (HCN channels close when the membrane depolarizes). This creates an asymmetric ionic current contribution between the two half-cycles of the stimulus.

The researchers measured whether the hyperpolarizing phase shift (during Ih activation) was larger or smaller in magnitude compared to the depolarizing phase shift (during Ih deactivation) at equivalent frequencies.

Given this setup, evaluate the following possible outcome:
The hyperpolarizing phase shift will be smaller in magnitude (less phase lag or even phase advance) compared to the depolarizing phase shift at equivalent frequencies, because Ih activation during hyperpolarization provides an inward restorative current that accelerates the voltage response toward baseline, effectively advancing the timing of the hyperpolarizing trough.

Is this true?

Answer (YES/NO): YES